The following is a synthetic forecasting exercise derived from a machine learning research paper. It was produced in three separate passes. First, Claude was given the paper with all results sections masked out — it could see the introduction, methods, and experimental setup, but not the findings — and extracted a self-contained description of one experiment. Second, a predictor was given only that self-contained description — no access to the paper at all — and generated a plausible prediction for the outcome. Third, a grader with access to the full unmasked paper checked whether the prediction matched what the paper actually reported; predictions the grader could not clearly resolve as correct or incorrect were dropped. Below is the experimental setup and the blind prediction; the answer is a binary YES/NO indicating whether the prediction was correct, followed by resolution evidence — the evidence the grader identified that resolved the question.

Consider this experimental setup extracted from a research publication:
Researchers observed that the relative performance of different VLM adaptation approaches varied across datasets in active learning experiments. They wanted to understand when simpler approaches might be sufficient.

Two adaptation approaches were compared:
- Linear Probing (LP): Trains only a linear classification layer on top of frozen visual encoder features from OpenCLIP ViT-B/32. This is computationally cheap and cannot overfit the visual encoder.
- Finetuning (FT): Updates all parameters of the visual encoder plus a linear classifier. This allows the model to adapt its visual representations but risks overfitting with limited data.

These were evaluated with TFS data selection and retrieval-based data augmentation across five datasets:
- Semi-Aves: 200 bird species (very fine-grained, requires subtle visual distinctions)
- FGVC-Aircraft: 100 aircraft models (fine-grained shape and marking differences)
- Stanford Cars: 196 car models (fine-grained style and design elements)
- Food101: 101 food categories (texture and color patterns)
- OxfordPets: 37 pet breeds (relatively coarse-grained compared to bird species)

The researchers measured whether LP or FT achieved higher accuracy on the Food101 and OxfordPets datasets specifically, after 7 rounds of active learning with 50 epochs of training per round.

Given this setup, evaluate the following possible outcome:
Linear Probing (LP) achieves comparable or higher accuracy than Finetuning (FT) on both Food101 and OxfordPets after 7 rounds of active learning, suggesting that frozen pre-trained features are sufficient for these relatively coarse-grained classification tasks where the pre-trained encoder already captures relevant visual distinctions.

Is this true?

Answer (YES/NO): YES